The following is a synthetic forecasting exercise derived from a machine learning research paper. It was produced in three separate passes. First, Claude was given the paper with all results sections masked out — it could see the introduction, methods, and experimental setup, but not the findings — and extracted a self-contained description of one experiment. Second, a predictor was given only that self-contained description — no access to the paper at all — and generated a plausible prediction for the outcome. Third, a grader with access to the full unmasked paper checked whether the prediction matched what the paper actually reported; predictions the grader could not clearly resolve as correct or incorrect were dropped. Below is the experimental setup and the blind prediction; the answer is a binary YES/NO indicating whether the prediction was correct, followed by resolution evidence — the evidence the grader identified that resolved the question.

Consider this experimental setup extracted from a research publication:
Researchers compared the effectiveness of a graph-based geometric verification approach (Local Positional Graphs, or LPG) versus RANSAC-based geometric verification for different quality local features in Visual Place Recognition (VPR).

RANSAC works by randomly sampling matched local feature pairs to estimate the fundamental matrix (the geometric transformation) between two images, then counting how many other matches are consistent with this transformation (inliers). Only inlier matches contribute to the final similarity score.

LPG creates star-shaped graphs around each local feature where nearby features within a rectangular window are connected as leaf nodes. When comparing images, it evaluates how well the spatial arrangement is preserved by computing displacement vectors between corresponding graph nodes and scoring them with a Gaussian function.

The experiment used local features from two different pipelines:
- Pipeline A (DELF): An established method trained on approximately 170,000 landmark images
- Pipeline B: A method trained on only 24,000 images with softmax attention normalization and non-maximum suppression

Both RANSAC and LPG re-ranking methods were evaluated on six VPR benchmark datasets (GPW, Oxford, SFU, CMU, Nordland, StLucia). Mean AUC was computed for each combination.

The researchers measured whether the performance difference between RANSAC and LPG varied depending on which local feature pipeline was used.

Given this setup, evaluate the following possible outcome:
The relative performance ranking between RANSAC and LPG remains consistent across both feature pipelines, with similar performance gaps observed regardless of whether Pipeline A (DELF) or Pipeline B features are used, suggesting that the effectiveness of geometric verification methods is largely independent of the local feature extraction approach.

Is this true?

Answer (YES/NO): NO